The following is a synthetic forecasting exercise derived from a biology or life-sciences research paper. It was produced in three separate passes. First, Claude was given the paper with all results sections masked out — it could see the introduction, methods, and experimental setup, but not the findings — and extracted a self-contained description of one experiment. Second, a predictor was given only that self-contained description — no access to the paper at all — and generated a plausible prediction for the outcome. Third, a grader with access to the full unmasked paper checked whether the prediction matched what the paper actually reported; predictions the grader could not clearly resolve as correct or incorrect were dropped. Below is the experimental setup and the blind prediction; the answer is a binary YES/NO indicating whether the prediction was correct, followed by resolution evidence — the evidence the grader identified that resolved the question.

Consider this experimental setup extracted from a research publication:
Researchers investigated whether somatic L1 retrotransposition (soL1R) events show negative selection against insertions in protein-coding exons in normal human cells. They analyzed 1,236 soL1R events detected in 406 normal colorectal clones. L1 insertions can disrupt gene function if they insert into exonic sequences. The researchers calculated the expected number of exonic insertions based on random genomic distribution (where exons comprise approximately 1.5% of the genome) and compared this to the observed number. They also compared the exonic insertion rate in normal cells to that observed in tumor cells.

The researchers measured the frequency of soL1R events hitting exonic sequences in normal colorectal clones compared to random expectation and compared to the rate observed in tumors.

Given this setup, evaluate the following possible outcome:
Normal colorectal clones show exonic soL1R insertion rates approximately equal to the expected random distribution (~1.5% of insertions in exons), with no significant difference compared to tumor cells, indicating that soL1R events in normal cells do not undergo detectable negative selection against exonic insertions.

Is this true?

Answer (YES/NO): NO